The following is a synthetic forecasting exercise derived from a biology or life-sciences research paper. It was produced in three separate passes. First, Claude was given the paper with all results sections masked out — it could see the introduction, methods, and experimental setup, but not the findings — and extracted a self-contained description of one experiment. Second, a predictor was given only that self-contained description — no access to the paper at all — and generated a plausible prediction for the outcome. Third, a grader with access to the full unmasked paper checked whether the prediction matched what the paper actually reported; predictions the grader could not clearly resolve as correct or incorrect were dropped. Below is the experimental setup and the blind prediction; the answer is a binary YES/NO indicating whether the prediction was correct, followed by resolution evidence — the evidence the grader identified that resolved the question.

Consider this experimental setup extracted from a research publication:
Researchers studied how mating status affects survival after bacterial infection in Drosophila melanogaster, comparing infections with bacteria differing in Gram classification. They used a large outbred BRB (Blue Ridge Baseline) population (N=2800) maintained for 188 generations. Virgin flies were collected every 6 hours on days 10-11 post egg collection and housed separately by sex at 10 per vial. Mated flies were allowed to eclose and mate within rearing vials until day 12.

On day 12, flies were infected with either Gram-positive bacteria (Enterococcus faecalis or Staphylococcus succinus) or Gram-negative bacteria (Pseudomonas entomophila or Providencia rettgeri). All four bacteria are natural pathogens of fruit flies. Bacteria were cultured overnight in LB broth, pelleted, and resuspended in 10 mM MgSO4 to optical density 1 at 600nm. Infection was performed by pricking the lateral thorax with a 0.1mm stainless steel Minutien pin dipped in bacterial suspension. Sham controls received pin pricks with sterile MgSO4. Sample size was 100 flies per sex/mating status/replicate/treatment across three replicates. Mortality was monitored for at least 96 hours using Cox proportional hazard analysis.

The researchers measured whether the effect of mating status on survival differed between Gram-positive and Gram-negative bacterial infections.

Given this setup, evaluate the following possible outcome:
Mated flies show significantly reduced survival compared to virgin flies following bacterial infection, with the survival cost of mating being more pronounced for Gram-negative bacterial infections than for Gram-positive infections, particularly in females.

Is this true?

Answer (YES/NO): NO